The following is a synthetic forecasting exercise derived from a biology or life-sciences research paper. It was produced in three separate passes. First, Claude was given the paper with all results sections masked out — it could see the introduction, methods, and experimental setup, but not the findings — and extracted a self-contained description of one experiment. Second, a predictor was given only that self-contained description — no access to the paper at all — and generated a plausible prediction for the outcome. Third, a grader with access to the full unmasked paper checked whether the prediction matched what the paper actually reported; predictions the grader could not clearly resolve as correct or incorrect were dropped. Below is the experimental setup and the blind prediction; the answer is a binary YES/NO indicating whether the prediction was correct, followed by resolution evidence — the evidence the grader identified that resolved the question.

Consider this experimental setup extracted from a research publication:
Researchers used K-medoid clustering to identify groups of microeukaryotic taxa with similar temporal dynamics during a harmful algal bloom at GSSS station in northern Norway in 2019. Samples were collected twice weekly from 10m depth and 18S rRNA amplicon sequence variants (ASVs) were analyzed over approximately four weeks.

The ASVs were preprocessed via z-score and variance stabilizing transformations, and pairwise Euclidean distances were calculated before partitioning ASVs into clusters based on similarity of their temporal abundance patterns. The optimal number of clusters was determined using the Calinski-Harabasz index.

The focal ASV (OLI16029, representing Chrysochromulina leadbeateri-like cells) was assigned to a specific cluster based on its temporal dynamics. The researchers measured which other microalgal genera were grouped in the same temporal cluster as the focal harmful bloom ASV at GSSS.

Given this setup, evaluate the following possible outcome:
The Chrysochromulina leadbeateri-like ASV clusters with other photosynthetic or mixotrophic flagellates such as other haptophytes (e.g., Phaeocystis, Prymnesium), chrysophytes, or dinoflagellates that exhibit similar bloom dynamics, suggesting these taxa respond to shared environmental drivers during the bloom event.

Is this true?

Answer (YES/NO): YES